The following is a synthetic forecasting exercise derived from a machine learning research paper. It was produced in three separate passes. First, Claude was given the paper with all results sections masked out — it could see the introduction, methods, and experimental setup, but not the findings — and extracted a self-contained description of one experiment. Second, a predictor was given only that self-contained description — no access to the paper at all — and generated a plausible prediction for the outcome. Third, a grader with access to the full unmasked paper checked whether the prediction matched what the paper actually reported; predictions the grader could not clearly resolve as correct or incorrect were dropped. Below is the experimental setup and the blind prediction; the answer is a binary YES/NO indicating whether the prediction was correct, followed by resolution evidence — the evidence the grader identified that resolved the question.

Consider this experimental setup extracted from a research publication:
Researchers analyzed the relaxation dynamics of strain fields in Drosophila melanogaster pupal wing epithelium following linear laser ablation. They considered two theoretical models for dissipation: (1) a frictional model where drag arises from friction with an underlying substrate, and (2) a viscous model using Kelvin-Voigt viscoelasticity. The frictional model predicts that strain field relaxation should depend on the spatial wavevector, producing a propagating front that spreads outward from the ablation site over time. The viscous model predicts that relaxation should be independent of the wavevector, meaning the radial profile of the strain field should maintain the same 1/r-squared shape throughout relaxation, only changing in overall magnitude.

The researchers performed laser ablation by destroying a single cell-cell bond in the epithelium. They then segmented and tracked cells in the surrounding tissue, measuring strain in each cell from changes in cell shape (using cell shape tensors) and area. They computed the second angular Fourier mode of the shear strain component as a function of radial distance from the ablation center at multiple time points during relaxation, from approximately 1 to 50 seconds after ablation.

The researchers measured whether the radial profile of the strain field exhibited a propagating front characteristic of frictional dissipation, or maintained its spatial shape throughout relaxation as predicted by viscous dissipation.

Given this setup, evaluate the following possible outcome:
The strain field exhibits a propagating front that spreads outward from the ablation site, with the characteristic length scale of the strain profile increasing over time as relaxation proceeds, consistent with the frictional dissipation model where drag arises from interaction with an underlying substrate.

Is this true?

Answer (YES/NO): NO